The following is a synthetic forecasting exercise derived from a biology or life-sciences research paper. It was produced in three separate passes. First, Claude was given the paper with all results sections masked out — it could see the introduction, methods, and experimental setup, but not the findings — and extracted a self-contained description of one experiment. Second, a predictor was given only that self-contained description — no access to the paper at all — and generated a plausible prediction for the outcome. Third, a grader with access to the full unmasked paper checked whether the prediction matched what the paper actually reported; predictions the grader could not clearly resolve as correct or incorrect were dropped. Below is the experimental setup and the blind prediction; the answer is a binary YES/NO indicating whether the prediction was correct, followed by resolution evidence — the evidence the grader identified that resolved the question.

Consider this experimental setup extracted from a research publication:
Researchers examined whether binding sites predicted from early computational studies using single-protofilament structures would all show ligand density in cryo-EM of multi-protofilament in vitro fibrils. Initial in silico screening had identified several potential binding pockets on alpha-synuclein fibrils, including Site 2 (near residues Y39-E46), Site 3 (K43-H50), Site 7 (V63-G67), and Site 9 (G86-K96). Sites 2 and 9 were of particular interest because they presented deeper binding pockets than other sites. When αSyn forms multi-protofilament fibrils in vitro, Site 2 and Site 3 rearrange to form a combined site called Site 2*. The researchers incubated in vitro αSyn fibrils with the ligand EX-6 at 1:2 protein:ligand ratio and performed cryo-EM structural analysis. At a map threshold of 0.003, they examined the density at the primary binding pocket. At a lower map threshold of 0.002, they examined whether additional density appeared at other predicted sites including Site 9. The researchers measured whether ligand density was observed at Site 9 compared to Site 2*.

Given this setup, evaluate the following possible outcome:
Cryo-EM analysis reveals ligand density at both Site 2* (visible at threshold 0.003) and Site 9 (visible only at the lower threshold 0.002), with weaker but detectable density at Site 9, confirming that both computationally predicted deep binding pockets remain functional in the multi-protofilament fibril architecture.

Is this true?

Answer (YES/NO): NO